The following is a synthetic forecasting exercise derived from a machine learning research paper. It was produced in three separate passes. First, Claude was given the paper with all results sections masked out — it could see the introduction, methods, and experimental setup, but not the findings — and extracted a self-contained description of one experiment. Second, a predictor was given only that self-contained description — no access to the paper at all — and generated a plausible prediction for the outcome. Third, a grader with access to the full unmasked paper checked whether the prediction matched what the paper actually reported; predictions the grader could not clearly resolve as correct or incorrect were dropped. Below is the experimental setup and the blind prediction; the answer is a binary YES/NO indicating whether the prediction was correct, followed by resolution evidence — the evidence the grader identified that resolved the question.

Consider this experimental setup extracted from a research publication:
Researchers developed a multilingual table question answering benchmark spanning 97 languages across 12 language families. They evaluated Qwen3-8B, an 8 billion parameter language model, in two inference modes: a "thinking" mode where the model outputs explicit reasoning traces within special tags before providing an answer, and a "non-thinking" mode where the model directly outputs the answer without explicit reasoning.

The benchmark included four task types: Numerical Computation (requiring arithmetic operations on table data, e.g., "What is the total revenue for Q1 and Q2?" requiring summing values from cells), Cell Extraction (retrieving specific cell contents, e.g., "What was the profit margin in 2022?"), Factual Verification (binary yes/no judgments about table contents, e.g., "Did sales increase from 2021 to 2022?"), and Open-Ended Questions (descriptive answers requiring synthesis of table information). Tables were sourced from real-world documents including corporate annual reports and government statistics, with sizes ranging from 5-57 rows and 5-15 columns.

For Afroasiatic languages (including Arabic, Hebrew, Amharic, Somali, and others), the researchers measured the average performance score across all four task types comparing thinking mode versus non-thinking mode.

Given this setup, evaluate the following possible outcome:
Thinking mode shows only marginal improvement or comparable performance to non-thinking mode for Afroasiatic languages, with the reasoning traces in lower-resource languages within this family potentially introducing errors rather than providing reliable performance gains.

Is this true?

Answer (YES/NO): NO